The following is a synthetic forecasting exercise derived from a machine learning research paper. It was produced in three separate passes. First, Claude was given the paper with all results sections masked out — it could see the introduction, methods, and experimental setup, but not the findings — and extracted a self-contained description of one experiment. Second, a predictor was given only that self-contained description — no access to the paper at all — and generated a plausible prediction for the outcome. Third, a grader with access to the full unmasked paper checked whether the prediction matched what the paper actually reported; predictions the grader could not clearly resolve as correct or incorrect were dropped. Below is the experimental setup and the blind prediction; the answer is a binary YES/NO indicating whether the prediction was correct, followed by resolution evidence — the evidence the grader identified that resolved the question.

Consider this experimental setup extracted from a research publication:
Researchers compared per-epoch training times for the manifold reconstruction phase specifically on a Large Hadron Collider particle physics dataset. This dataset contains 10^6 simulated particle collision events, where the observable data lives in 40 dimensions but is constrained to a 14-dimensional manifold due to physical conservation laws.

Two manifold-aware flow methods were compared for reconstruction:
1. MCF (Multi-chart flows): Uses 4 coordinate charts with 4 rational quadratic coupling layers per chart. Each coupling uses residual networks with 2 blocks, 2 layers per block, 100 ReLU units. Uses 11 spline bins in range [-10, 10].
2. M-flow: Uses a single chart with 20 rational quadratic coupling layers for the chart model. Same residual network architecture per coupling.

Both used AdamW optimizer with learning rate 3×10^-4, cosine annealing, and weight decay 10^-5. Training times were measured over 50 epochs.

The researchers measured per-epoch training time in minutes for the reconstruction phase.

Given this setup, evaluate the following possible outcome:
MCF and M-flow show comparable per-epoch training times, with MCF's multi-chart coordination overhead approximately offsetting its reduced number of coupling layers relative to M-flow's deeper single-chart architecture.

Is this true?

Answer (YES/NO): NO